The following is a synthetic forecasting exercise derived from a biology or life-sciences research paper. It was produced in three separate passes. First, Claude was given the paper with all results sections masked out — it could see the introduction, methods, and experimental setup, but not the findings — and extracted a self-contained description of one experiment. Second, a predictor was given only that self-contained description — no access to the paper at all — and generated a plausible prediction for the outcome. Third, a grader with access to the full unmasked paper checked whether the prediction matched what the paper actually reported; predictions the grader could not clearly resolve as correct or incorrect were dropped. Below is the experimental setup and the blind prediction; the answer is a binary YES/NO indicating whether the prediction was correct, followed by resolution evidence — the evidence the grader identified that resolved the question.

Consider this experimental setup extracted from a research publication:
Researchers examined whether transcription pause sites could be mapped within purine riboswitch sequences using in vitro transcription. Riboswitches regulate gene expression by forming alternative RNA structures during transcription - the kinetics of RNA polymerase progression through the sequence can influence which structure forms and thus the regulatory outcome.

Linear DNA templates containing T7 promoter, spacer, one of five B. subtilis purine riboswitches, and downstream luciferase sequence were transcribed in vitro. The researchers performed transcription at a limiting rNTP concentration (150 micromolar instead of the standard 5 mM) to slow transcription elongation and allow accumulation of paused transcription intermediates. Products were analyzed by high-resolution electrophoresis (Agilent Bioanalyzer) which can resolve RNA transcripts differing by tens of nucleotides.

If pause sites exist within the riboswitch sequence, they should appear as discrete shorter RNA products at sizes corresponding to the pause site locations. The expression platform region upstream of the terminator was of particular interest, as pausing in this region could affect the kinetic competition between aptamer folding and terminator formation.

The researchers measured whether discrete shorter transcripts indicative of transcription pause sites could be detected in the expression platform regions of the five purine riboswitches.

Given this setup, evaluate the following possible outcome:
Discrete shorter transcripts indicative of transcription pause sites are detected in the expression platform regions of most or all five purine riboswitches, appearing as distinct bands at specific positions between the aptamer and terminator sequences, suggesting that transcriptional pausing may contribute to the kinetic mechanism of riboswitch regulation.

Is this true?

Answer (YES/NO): YES